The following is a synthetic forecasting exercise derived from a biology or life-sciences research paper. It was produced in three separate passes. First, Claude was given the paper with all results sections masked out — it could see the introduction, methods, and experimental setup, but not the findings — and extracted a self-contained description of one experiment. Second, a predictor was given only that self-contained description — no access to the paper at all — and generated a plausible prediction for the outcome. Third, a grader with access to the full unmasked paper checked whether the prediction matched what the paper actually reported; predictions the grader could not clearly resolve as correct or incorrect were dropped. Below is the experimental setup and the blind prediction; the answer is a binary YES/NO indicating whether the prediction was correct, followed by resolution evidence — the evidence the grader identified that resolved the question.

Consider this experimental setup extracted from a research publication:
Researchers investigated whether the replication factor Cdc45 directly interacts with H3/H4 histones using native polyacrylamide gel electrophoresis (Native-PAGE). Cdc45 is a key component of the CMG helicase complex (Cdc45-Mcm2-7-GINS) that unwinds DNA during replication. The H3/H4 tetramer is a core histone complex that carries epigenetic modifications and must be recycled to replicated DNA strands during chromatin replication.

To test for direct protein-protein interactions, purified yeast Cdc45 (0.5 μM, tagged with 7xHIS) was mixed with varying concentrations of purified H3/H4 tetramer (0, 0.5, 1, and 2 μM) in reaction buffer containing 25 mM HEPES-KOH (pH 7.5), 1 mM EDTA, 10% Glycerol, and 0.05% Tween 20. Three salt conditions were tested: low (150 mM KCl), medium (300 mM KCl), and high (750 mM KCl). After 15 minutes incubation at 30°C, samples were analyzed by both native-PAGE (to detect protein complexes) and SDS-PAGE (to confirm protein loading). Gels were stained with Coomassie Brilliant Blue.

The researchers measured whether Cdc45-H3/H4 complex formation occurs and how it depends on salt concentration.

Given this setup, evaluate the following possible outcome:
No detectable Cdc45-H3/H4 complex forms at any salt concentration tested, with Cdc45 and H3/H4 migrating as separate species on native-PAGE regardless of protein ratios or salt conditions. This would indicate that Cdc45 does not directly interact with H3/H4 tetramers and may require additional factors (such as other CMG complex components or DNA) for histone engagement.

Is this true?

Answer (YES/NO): NO